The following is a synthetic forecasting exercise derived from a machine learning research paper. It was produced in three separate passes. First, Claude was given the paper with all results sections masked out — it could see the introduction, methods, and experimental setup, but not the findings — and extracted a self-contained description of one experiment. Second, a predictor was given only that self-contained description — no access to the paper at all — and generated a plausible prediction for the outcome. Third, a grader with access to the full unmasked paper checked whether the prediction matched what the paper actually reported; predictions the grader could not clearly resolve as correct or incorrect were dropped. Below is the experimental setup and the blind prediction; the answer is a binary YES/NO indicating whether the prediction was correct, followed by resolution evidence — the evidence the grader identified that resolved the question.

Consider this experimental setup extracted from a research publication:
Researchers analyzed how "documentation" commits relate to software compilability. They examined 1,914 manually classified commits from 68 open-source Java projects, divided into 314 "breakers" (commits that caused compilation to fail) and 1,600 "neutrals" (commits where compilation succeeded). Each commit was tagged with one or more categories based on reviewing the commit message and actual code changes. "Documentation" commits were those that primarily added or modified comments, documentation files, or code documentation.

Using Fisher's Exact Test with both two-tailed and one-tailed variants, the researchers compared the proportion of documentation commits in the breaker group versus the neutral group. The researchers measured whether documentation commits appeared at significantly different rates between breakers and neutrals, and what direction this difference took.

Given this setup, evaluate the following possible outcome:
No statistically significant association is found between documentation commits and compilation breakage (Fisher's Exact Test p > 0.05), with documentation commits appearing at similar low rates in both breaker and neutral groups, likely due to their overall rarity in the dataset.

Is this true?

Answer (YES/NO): NO